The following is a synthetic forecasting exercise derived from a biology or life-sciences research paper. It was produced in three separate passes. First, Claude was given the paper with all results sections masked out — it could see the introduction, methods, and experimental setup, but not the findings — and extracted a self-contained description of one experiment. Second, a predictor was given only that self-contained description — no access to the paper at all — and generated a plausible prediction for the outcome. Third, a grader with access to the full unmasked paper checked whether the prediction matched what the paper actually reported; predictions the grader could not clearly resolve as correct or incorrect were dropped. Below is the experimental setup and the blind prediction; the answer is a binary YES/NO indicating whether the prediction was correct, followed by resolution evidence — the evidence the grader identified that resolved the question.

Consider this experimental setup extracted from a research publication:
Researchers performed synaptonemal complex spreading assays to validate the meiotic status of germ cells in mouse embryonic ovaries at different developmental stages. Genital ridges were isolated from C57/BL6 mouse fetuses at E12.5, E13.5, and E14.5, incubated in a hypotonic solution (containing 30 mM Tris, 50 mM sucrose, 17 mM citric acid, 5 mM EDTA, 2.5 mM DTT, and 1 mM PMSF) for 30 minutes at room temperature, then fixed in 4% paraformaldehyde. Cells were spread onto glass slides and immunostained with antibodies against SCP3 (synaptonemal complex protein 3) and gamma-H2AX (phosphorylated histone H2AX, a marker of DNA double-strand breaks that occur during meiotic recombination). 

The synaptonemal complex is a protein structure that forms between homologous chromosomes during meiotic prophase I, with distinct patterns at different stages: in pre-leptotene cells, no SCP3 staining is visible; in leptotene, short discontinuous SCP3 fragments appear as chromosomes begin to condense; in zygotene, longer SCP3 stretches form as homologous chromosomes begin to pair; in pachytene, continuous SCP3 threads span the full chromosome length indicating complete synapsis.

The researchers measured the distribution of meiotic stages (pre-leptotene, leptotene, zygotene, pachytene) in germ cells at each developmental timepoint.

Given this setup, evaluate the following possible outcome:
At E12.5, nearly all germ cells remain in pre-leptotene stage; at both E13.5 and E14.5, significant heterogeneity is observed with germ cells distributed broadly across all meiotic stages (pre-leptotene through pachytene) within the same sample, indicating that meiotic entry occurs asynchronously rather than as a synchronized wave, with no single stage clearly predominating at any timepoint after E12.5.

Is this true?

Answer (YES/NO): NO